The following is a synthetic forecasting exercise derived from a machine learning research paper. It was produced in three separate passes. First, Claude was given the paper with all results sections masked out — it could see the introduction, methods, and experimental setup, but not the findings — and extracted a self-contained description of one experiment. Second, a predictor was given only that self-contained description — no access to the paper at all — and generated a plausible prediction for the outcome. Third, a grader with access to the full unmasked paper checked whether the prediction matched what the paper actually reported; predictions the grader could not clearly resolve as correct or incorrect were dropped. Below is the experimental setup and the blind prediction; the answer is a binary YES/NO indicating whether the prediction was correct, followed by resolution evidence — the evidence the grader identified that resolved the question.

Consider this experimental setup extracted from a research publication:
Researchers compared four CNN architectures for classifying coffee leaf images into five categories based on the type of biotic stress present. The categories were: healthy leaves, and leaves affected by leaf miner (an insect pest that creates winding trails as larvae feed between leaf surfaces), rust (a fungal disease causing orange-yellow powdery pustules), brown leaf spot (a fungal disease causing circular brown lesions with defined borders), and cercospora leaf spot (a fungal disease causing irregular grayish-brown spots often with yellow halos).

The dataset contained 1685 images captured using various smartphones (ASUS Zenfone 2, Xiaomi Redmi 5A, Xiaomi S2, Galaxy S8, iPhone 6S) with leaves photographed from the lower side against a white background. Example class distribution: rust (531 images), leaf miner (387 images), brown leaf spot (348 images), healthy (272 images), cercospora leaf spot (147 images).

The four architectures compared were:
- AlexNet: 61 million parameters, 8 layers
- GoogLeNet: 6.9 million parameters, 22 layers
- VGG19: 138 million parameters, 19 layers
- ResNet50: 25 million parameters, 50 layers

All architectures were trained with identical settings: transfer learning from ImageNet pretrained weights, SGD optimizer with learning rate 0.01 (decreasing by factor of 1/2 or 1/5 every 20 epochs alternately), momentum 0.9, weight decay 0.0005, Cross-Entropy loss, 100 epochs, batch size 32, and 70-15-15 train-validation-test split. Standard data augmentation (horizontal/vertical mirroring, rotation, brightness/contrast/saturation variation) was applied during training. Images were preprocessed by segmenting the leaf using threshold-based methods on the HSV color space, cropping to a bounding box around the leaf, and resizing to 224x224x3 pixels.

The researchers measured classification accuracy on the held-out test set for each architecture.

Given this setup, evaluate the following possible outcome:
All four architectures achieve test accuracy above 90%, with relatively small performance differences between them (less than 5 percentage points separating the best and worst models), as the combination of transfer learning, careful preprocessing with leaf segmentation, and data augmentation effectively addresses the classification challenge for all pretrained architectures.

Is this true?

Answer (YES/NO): YES